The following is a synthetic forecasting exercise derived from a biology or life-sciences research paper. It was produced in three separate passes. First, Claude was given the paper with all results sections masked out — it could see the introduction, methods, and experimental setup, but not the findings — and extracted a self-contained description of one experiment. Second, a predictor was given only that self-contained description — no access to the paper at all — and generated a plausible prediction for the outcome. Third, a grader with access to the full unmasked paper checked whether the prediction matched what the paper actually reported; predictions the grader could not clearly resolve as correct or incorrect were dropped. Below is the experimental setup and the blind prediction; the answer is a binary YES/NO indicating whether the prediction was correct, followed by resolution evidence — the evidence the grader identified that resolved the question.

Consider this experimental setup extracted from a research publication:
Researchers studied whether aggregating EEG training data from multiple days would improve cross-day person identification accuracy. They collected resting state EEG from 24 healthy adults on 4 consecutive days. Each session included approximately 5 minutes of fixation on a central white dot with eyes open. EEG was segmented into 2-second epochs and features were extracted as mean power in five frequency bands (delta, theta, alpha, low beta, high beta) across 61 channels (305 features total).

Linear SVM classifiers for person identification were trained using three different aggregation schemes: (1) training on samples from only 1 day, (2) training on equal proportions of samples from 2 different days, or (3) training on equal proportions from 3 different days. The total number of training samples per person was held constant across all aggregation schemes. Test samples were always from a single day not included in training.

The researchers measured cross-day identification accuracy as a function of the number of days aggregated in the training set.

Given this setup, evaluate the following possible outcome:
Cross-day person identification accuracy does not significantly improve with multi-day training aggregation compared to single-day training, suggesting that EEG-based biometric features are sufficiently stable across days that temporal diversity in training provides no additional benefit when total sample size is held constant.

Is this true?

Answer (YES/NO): NO